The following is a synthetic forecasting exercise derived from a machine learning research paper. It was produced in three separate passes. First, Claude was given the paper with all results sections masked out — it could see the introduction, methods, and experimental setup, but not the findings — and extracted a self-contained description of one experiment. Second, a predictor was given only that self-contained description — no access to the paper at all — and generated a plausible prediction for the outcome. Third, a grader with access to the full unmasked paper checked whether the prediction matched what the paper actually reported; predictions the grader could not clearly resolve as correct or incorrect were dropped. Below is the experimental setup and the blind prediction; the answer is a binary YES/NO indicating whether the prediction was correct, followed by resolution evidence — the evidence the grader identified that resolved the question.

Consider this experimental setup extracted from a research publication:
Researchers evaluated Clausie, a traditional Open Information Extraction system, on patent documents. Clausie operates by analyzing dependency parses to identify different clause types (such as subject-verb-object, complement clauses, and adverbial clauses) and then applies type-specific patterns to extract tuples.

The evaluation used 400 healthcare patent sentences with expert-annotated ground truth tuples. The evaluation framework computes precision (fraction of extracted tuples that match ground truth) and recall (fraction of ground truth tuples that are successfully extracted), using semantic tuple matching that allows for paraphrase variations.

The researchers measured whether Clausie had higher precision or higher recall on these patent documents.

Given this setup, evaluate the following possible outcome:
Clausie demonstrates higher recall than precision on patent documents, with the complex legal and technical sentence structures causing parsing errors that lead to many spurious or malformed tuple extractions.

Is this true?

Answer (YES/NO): YES